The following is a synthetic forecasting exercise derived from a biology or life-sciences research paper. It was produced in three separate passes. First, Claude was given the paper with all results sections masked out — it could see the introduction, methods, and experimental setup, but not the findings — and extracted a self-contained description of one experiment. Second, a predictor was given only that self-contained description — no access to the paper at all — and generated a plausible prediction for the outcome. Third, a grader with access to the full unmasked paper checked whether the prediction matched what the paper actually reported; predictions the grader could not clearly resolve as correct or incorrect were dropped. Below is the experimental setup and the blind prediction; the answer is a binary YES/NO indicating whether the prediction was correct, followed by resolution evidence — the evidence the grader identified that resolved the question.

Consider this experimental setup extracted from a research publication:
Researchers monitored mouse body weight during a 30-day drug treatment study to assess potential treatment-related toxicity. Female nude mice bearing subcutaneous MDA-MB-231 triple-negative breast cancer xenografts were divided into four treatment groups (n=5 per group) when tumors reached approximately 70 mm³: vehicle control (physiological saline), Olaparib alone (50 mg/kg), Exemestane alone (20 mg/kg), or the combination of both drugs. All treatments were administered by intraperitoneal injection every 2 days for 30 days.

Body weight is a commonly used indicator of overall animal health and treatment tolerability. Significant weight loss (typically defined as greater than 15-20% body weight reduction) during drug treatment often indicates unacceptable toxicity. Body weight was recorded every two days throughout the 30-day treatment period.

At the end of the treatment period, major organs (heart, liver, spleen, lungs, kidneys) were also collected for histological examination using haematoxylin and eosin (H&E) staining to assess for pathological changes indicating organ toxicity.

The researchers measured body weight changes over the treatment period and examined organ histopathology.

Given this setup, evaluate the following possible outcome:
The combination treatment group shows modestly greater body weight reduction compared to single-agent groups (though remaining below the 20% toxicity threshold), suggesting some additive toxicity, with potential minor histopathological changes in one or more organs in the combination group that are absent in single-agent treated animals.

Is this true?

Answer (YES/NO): NO